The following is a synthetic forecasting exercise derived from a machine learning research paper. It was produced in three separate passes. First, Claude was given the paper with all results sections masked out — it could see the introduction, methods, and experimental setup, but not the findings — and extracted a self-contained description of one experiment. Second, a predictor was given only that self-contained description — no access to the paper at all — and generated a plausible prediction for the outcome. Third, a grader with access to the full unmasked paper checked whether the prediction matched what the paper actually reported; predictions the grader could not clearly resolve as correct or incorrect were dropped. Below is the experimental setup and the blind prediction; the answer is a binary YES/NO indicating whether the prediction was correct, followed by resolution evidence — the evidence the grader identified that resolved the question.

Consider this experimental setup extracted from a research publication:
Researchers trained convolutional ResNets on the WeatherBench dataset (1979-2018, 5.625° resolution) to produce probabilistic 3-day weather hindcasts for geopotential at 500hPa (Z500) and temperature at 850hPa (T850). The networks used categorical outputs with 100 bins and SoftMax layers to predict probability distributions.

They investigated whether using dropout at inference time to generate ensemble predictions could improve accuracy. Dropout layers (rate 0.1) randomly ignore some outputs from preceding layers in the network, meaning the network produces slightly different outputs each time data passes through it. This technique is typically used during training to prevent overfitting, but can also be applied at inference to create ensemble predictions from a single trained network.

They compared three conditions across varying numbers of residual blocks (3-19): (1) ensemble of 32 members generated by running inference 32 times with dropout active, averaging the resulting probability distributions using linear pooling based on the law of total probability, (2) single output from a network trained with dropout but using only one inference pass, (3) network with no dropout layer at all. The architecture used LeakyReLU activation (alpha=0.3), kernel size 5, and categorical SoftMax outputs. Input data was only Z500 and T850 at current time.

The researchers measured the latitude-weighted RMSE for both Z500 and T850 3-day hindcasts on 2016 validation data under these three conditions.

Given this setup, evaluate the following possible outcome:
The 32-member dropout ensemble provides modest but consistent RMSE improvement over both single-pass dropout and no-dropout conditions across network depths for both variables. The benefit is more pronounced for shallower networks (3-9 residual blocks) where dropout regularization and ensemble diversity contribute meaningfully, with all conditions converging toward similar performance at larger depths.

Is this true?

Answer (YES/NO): NO